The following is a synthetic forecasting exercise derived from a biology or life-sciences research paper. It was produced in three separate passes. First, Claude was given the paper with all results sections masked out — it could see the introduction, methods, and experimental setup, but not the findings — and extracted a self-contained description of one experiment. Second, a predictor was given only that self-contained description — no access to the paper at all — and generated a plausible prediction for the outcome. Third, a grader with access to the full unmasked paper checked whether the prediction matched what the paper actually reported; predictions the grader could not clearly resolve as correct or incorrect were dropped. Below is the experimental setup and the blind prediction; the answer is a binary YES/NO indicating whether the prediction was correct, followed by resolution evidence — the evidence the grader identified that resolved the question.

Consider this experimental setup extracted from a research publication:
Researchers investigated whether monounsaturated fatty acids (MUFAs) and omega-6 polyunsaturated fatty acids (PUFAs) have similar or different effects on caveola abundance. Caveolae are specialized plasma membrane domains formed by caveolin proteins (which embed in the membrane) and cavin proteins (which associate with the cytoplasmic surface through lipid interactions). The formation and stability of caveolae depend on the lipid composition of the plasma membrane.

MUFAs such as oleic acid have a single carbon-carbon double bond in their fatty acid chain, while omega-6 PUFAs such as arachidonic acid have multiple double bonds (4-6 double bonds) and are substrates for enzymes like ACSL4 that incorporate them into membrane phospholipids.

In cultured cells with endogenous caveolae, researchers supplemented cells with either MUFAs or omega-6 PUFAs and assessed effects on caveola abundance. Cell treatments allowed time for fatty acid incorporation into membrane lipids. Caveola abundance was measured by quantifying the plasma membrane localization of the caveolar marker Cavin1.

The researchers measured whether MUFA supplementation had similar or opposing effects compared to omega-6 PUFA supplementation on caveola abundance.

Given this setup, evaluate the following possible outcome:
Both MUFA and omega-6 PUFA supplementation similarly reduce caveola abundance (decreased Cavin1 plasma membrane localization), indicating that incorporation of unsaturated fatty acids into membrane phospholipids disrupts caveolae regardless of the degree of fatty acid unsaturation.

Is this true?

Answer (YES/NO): NO